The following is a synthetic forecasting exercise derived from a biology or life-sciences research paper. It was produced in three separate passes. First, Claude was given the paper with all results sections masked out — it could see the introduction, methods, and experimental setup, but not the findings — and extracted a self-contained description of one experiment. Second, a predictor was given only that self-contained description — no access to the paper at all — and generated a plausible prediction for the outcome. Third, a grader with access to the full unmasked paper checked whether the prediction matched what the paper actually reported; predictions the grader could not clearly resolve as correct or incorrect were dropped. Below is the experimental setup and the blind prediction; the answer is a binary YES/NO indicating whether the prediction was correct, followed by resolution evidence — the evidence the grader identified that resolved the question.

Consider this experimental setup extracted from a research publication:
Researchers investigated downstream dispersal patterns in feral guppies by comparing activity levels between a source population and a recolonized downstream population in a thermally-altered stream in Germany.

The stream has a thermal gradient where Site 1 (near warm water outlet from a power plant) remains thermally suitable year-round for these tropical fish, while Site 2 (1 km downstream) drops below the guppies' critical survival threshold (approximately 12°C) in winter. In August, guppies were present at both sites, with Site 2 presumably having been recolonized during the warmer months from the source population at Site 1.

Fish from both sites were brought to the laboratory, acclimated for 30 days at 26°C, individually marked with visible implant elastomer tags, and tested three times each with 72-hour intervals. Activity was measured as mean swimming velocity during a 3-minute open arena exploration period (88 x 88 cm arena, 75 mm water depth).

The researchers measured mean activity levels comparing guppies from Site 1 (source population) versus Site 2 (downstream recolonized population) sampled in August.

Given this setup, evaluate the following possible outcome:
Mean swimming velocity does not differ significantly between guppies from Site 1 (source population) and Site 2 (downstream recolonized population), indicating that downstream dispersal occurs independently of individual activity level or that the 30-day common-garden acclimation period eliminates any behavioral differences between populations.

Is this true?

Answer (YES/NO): YES